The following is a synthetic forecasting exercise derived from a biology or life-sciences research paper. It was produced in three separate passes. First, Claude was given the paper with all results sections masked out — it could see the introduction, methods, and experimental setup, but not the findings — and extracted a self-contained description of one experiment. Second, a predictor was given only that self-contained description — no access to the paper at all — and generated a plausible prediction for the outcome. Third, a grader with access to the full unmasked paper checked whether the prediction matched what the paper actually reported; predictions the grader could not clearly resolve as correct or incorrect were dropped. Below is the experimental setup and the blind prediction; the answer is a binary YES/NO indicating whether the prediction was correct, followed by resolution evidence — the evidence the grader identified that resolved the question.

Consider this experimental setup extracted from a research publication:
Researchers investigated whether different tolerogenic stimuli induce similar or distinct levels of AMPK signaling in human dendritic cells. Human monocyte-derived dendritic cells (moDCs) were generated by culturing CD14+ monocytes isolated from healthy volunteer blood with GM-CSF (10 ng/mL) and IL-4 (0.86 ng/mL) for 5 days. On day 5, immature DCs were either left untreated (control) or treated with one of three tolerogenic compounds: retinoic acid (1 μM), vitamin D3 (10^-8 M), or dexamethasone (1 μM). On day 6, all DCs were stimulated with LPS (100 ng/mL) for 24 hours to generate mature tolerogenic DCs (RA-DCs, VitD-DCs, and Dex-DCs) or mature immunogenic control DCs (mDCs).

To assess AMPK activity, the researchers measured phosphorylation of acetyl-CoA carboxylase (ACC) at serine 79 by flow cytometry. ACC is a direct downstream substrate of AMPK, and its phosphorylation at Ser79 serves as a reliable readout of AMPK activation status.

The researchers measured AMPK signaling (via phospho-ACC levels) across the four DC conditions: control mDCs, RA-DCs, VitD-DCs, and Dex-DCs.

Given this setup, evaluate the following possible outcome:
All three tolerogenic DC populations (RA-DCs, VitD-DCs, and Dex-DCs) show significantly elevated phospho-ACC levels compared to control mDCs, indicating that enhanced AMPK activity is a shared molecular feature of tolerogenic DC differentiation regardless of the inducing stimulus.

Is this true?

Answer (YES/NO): NO